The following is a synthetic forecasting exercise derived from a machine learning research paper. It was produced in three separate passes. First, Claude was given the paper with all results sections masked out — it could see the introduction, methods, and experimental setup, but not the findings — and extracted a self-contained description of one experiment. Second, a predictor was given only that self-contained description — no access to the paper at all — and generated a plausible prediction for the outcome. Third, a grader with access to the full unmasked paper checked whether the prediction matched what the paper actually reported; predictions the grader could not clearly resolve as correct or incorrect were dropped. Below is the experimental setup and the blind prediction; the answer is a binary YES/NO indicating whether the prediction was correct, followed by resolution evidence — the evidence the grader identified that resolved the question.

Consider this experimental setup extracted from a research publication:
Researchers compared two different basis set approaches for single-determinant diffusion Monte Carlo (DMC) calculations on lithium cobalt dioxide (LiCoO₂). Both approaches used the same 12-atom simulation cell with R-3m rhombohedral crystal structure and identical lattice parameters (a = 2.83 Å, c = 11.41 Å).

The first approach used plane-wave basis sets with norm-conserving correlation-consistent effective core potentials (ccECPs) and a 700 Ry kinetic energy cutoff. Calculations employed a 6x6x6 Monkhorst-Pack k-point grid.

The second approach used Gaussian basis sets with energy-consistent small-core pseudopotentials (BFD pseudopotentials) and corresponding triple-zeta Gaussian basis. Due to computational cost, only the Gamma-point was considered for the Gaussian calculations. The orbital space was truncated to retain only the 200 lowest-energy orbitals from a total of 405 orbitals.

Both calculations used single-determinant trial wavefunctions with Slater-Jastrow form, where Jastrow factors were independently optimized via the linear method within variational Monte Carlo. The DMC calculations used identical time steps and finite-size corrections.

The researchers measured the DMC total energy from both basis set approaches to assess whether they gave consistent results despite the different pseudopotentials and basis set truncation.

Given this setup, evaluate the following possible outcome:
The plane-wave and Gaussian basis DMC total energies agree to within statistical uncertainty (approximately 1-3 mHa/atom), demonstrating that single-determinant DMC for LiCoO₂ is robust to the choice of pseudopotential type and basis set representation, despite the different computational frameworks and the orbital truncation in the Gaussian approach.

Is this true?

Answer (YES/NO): YES